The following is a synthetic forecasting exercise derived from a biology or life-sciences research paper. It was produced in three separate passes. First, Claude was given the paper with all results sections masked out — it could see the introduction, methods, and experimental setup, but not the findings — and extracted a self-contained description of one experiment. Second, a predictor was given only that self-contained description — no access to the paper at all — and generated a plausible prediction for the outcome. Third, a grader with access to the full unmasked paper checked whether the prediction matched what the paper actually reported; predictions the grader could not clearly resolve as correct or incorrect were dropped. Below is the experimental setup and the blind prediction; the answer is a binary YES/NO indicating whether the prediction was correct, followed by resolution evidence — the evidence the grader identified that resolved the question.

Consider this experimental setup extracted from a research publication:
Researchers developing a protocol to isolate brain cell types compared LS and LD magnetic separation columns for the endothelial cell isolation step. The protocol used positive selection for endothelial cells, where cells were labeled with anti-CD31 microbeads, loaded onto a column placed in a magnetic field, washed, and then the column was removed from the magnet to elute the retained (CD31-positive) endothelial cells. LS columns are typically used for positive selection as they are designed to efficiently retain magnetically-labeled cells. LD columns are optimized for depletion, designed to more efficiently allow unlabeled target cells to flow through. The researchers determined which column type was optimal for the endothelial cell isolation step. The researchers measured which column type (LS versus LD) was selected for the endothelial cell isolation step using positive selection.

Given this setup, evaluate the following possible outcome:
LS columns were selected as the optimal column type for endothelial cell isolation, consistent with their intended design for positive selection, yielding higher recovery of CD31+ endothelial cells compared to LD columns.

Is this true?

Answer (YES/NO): NO